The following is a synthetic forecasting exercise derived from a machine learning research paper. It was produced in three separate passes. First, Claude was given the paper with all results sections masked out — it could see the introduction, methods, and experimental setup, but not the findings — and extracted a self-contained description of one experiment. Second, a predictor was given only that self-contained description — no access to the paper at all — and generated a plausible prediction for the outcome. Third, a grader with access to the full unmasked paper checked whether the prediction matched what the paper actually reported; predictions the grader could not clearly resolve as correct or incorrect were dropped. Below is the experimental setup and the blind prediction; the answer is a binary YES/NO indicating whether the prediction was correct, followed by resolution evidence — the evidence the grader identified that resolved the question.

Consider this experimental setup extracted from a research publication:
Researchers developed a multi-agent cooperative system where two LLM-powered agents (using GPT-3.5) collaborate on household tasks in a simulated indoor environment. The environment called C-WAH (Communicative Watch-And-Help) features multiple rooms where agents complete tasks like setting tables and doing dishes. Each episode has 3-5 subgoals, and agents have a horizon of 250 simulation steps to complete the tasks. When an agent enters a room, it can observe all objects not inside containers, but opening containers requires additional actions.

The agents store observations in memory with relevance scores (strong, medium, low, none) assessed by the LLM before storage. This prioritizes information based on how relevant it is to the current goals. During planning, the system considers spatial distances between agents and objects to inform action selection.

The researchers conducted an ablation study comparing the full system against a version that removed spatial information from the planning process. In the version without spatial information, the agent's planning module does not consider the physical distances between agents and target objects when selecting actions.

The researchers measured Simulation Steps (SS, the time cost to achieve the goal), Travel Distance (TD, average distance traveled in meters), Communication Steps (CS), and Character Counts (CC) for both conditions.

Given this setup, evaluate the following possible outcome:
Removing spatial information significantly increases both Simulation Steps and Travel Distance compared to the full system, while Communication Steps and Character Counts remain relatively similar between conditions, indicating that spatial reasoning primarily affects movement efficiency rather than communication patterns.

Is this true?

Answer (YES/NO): NO